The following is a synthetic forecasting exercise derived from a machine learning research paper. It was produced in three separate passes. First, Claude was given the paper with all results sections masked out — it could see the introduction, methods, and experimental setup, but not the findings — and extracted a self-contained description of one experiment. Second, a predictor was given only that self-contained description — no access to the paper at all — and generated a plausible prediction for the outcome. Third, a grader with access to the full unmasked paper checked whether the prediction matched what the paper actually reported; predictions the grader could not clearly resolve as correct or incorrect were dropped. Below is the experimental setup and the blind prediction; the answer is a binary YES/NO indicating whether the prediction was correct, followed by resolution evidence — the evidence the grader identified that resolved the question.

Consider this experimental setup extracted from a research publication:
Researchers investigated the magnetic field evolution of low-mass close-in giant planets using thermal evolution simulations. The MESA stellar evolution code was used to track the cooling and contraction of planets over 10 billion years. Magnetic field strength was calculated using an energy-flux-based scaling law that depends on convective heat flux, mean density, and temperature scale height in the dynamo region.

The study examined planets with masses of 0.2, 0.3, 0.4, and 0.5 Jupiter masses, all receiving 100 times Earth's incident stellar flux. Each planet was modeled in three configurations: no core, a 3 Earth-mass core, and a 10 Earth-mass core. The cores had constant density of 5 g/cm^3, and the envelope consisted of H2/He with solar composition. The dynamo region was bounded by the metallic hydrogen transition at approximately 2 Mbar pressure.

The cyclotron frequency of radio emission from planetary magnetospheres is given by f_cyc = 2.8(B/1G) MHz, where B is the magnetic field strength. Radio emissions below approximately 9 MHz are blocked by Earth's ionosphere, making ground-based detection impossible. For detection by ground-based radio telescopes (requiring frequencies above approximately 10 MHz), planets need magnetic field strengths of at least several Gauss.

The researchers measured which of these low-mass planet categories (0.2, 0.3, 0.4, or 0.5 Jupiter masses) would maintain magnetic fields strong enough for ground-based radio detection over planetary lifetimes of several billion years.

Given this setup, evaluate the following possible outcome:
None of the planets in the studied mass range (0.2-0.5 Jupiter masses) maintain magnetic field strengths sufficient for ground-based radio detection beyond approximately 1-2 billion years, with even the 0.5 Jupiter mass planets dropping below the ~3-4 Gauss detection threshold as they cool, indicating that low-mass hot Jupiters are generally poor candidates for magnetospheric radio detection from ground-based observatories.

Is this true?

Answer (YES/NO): NO